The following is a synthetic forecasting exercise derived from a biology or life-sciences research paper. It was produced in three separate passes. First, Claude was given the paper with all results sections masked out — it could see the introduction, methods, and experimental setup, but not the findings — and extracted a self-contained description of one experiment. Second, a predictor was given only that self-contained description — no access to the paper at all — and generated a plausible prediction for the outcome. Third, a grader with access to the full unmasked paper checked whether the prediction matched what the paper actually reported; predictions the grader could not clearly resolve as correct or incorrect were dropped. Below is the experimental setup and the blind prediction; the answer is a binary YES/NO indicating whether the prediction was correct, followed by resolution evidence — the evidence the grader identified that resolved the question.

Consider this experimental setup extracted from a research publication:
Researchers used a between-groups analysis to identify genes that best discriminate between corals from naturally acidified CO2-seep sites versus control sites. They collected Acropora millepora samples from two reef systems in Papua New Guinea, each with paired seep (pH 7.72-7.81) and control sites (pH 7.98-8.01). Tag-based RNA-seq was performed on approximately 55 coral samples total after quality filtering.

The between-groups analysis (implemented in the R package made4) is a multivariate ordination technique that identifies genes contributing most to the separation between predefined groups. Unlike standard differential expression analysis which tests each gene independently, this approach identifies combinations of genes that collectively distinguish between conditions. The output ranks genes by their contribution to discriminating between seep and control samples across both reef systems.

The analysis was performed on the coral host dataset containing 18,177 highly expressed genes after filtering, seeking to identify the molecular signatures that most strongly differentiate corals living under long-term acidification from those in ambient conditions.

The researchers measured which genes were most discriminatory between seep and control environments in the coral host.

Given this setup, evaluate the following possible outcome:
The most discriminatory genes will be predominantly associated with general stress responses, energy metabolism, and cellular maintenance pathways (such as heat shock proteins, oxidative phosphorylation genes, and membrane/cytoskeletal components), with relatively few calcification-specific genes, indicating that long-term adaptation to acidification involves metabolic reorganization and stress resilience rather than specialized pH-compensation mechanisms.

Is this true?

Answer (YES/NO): NO